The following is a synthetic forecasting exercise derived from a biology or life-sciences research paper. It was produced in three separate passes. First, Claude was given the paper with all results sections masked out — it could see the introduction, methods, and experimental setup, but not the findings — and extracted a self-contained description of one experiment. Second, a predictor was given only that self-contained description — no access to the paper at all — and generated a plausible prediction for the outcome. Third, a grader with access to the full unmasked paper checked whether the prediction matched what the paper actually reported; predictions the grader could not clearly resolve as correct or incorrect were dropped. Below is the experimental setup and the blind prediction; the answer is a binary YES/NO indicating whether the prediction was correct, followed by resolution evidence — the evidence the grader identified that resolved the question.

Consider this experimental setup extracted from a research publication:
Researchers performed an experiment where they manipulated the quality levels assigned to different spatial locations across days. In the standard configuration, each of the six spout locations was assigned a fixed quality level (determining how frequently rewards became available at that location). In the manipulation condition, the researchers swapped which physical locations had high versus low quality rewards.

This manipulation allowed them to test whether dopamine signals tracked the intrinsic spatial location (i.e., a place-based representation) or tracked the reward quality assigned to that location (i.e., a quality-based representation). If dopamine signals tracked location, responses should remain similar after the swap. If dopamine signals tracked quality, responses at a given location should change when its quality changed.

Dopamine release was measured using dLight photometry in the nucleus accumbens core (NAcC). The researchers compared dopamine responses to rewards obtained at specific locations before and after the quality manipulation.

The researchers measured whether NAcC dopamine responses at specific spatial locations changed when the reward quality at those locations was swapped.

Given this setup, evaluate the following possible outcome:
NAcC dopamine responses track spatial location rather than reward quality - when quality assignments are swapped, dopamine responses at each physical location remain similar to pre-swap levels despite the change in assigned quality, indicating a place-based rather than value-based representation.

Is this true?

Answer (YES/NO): NO